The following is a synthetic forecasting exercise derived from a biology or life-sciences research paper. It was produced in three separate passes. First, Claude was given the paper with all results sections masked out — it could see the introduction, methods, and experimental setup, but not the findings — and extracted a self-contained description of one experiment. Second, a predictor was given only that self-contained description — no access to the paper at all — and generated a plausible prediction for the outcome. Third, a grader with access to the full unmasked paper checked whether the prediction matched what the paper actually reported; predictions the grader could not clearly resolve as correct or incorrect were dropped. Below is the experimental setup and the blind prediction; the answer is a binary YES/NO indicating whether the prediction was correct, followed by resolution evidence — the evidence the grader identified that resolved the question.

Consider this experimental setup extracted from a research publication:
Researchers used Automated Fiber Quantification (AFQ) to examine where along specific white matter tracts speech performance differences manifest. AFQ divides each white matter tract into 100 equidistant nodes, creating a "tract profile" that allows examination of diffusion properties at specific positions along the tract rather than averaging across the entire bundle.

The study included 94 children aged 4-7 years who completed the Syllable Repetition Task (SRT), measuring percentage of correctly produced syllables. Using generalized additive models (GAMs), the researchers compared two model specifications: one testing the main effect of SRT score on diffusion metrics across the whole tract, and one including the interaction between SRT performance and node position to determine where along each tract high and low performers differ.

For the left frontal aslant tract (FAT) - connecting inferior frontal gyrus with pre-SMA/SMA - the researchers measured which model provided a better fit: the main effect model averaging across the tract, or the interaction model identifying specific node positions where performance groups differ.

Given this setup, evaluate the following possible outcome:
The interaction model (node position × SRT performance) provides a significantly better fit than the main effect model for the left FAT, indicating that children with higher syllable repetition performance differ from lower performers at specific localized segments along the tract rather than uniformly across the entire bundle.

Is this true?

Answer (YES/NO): YES